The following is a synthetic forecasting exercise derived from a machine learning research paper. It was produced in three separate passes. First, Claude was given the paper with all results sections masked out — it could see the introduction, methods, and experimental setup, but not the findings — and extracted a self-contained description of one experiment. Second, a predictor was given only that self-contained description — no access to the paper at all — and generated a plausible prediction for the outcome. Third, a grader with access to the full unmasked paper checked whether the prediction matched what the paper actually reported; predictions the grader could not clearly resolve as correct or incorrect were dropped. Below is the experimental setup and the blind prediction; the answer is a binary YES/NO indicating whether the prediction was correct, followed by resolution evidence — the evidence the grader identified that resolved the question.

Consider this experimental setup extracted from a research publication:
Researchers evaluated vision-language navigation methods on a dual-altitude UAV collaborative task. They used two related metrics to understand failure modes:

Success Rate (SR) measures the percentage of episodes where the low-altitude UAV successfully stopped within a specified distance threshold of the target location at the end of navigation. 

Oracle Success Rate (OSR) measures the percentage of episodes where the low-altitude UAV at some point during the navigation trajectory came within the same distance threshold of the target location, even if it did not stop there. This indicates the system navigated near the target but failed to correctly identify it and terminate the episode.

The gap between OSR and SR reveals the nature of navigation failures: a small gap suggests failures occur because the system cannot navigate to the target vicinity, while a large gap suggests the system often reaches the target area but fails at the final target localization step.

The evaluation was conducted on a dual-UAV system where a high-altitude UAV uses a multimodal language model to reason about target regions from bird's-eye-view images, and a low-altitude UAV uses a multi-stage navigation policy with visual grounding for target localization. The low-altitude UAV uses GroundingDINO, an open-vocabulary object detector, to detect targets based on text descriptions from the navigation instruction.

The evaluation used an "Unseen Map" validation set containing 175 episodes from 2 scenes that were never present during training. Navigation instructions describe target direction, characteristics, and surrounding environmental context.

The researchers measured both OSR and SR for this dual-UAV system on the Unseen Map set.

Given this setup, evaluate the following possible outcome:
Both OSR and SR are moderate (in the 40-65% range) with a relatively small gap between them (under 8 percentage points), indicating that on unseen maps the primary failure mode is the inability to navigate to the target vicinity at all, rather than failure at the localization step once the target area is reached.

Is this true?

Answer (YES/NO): NO